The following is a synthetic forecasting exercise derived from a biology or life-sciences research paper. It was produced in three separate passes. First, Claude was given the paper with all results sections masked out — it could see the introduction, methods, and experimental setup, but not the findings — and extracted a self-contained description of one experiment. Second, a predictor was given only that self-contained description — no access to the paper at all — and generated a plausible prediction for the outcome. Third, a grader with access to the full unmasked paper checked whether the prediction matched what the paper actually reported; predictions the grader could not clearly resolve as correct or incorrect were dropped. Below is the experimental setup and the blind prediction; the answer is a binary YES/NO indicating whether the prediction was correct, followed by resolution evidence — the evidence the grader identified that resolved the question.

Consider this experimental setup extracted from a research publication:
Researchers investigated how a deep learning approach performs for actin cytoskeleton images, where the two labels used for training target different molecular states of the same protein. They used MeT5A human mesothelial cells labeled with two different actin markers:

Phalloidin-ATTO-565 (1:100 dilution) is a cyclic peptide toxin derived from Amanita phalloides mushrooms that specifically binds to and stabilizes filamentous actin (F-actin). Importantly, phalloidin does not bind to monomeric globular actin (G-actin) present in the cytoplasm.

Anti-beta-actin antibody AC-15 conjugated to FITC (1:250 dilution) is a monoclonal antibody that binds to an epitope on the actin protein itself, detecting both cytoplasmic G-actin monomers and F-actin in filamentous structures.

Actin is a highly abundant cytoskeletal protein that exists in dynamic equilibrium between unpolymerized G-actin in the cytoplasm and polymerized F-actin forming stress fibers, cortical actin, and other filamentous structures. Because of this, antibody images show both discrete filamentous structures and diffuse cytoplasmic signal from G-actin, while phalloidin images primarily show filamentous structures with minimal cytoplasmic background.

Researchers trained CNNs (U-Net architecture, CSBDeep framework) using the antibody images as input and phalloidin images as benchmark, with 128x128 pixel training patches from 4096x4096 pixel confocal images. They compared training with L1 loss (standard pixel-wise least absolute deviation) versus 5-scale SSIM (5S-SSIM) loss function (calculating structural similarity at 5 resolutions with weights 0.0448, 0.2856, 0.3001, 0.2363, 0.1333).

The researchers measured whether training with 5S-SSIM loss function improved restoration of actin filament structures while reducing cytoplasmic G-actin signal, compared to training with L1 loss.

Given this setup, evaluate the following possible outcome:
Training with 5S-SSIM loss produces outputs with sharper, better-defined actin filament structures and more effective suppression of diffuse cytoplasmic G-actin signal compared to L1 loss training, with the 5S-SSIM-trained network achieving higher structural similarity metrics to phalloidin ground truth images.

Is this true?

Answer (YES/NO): YES